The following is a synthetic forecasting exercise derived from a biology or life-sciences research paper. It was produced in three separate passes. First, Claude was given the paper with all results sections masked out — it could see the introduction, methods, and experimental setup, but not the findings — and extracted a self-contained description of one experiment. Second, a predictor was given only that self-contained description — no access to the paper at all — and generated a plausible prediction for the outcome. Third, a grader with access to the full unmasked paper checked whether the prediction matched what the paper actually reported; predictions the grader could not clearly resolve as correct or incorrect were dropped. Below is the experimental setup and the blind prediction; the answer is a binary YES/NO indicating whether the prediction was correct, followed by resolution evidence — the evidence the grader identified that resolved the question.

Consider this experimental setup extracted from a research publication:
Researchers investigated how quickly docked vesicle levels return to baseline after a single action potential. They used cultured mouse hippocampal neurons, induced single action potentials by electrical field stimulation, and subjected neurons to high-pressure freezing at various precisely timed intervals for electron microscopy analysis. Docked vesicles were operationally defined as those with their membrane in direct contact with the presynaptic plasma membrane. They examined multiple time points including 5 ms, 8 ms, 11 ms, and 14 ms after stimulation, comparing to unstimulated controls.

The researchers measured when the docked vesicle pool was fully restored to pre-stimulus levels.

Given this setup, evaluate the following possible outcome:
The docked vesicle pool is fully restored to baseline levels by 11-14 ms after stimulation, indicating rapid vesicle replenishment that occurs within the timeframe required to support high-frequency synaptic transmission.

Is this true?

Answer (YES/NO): NO